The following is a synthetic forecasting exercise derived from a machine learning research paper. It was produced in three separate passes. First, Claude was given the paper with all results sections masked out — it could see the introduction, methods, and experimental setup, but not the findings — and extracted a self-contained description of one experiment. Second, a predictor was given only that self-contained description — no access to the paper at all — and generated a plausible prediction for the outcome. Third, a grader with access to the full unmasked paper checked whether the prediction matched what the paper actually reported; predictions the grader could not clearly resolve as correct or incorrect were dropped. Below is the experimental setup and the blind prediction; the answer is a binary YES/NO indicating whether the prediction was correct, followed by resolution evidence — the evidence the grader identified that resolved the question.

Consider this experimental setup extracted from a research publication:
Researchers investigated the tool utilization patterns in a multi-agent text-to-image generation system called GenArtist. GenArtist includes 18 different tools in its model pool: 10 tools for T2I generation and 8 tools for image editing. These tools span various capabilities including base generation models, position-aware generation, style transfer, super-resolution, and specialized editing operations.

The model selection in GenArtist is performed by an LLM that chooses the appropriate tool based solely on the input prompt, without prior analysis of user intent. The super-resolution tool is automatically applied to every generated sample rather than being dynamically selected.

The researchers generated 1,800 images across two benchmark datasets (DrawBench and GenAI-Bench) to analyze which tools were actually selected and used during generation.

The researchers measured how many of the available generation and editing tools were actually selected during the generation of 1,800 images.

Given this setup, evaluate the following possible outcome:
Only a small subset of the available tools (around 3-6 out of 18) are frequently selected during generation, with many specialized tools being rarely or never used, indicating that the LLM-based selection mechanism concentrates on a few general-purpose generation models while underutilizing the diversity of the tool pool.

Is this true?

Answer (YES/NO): YES